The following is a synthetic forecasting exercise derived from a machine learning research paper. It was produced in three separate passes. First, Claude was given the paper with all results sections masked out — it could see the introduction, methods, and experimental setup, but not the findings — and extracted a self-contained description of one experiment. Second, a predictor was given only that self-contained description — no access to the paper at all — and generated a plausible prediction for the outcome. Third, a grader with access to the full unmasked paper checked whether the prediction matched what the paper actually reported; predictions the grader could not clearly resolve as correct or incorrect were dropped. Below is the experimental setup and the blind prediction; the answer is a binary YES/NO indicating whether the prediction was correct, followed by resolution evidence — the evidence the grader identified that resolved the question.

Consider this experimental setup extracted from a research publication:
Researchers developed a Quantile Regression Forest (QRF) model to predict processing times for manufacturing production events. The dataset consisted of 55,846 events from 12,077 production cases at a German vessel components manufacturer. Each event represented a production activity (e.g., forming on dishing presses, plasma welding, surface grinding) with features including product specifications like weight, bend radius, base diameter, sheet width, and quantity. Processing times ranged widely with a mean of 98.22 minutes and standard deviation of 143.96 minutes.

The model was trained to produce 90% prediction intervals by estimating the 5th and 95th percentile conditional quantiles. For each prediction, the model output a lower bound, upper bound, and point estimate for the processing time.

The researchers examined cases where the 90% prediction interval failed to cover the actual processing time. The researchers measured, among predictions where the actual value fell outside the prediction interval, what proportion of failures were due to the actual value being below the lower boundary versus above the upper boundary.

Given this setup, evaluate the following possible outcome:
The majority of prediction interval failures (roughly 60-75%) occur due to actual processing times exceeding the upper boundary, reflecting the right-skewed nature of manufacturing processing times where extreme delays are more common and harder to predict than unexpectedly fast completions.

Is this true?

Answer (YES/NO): NO